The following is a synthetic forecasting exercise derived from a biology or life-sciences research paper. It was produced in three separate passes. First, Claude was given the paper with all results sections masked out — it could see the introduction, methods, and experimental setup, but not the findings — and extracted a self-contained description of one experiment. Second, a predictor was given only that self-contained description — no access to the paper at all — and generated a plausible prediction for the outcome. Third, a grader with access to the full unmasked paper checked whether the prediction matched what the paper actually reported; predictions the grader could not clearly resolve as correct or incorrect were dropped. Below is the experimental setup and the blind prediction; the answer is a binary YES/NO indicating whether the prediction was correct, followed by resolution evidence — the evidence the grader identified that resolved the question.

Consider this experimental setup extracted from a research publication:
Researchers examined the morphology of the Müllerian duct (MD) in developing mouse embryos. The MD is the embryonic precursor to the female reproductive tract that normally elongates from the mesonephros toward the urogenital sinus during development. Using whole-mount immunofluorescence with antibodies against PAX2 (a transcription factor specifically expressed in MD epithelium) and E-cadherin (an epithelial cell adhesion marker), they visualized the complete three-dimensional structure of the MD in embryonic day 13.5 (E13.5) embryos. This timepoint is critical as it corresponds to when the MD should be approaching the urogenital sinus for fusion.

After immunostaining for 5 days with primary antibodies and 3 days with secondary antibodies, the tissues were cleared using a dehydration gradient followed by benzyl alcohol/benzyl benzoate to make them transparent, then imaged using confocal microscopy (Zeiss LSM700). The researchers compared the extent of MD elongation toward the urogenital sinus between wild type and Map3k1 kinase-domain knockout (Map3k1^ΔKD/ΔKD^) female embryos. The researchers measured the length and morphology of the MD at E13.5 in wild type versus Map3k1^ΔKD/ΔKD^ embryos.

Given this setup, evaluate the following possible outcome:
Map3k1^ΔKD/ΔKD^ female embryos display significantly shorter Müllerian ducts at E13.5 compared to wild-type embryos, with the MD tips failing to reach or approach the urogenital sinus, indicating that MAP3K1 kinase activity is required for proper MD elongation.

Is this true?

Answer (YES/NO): YES